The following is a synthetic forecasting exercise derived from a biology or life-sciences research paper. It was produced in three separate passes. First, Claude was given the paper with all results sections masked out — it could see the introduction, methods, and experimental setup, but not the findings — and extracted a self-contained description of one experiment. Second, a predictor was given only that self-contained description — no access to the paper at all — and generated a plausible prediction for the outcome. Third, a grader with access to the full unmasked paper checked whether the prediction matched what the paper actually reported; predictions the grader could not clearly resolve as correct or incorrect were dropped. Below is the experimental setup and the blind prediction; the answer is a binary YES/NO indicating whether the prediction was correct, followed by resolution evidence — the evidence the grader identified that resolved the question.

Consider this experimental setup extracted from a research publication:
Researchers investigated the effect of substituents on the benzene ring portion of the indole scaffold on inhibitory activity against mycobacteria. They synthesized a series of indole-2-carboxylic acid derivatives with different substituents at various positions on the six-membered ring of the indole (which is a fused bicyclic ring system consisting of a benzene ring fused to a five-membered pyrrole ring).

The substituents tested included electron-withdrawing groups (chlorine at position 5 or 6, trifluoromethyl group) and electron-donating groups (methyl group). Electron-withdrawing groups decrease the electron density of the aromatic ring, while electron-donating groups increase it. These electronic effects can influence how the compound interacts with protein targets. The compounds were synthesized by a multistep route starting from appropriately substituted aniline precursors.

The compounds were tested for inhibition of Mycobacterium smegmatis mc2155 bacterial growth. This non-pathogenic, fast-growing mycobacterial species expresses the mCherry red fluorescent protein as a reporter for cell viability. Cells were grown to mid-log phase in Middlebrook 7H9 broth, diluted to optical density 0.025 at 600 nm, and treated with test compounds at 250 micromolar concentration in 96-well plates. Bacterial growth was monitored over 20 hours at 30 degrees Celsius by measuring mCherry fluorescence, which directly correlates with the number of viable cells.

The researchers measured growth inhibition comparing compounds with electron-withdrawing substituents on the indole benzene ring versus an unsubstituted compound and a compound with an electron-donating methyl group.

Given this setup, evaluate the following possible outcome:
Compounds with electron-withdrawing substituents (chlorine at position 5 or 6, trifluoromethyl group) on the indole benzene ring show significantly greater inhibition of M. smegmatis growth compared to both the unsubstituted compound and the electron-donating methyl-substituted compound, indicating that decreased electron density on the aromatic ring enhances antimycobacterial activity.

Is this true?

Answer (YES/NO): YES